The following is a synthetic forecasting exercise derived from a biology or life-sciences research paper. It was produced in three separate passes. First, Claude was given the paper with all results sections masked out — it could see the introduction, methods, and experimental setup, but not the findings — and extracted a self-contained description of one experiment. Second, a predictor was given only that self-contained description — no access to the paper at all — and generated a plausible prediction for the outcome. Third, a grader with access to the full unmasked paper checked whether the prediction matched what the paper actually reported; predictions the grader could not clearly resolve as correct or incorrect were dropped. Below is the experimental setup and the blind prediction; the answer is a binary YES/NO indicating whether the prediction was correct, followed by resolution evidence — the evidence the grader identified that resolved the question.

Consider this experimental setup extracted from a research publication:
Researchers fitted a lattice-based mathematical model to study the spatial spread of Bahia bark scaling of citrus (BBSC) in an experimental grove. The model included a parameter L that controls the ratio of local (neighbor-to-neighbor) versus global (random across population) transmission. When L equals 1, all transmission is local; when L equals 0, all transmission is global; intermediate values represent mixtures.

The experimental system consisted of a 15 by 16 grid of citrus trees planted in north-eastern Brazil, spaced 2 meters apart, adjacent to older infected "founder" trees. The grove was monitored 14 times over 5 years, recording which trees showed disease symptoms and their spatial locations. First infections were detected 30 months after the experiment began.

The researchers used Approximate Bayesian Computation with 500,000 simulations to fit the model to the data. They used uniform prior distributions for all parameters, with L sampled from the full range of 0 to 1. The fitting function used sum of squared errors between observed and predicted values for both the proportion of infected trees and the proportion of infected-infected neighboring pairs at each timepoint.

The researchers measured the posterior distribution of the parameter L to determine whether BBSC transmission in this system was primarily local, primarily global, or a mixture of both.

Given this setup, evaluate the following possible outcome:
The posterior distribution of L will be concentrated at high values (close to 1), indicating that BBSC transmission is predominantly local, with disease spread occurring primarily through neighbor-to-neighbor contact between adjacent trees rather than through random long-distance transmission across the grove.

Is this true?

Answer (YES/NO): YES